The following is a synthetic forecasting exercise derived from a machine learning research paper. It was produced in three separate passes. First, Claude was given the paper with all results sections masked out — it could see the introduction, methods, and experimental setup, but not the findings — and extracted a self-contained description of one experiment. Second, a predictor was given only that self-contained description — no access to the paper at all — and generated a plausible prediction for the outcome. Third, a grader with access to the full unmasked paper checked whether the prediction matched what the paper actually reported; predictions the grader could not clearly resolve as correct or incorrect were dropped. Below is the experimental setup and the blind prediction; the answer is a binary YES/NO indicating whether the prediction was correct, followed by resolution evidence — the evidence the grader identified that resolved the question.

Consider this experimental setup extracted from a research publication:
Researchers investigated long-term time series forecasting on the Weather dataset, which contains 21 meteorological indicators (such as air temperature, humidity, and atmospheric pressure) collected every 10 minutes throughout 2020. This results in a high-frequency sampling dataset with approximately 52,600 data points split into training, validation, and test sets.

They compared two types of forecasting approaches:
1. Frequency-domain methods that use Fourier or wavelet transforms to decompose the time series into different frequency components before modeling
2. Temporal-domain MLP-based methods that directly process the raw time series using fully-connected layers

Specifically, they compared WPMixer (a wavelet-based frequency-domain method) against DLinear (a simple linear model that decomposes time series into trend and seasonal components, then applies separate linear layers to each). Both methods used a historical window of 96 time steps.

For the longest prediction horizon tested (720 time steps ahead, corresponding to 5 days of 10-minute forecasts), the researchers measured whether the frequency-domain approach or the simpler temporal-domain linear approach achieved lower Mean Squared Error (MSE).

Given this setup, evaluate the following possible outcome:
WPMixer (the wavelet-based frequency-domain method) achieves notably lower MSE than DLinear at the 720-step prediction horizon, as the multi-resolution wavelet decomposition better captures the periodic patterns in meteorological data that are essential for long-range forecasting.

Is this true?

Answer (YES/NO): NO